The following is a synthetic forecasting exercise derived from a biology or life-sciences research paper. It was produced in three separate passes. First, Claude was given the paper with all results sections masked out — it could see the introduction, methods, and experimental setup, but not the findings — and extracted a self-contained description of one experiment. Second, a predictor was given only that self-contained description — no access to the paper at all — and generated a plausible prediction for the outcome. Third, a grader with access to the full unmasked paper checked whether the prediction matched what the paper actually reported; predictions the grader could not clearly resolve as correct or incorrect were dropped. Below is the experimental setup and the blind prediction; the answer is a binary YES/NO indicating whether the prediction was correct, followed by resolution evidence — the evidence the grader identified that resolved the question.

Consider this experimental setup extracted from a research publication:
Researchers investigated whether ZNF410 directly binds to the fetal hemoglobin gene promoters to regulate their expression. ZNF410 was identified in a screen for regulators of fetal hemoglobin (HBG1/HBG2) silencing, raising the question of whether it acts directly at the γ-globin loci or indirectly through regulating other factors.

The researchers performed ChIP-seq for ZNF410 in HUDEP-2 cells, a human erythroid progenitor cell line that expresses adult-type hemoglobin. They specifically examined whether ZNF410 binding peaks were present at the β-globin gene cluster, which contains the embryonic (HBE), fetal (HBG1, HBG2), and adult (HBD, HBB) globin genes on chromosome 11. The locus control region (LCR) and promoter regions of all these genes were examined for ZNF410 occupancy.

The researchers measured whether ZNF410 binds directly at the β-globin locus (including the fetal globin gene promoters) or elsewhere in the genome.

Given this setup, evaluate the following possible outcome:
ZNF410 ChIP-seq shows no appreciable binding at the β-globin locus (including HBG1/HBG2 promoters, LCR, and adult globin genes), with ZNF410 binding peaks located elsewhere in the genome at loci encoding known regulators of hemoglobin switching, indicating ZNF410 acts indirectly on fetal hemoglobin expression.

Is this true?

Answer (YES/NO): NO